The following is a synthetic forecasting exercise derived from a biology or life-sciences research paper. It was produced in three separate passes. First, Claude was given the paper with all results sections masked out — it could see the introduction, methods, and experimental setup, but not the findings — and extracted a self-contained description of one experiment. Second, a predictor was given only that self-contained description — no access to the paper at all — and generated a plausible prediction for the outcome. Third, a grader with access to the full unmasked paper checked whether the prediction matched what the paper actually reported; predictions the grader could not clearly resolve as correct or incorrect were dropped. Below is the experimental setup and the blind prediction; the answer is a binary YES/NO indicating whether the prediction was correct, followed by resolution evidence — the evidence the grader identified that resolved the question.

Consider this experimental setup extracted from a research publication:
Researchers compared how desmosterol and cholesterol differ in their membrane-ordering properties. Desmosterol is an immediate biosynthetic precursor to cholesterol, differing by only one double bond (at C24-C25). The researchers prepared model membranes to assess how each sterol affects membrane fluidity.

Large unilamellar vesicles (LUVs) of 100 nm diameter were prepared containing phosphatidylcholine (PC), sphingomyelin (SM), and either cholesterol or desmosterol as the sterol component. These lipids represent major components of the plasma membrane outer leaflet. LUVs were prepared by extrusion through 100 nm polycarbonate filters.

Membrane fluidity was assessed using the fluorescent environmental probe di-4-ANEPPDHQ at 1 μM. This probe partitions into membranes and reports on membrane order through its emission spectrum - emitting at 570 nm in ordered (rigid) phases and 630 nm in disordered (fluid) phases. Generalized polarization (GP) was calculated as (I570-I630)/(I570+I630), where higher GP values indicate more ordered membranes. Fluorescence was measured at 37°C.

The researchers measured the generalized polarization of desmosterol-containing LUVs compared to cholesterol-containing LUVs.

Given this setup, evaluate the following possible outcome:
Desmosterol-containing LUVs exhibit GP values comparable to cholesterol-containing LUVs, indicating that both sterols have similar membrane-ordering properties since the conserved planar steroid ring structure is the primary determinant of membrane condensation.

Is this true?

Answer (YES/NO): NO